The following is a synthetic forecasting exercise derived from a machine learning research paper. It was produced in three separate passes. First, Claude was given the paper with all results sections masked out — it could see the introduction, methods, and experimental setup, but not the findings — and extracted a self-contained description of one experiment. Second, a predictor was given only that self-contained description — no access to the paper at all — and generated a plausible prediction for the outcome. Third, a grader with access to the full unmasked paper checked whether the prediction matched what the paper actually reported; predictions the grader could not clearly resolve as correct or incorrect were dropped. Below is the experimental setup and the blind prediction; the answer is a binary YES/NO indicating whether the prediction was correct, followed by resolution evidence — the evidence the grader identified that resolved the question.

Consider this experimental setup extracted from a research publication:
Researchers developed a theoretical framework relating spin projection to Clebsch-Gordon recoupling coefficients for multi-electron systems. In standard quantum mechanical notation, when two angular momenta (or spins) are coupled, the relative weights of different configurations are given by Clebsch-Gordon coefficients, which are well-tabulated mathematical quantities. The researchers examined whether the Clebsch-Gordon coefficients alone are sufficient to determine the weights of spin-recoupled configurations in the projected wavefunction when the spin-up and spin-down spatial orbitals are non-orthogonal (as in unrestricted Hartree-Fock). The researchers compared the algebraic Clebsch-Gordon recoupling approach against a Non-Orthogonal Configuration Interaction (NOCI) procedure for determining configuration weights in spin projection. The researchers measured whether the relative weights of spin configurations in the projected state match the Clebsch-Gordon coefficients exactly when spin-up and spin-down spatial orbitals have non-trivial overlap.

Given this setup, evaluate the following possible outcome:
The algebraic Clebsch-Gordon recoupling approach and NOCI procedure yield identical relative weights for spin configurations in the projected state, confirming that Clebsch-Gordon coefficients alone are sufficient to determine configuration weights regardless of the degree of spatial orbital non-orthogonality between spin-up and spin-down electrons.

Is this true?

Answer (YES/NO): NO